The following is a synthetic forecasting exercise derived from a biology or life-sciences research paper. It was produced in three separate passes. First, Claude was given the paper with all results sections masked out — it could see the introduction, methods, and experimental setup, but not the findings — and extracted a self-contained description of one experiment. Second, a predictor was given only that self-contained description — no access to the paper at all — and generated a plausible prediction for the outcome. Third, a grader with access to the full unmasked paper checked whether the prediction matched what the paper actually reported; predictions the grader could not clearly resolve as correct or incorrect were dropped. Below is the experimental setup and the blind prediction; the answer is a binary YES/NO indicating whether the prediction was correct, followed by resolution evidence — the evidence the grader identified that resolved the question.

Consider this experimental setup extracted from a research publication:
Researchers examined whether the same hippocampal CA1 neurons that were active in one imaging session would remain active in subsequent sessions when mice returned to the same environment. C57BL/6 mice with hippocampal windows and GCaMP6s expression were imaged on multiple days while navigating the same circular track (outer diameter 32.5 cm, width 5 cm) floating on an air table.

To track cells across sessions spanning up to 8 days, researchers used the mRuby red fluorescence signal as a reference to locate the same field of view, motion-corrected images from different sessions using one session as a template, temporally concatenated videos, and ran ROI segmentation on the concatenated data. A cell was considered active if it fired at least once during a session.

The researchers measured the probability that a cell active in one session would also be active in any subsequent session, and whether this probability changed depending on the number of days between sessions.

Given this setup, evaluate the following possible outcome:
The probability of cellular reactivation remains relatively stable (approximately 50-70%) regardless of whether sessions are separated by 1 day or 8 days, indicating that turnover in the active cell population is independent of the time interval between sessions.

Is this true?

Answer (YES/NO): NO